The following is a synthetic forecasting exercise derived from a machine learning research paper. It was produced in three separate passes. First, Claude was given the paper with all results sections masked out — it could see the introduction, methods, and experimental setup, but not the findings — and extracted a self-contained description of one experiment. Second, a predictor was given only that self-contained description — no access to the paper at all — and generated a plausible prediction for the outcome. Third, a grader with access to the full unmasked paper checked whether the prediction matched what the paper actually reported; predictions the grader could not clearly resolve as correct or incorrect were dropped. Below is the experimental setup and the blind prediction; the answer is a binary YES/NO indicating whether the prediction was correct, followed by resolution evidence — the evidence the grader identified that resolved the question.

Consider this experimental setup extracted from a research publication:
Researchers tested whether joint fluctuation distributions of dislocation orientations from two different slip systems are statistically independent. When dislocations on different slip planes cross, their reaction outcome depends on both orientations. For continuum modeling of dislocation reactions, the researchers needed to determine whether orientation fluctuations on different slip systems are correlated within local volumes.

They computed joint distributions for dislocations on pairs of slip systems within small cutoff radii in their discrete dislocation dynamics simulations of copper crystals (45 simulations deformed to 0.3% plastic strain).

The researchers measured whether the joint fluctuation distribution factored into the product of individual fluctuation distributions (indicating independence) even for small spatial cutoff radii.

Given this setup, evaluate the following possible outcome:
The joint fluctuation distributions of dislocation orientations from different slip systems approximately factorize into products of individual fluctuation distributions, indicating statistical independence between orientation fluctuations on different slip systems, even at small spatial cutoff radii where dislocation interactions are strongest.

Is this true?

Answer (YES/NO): YES